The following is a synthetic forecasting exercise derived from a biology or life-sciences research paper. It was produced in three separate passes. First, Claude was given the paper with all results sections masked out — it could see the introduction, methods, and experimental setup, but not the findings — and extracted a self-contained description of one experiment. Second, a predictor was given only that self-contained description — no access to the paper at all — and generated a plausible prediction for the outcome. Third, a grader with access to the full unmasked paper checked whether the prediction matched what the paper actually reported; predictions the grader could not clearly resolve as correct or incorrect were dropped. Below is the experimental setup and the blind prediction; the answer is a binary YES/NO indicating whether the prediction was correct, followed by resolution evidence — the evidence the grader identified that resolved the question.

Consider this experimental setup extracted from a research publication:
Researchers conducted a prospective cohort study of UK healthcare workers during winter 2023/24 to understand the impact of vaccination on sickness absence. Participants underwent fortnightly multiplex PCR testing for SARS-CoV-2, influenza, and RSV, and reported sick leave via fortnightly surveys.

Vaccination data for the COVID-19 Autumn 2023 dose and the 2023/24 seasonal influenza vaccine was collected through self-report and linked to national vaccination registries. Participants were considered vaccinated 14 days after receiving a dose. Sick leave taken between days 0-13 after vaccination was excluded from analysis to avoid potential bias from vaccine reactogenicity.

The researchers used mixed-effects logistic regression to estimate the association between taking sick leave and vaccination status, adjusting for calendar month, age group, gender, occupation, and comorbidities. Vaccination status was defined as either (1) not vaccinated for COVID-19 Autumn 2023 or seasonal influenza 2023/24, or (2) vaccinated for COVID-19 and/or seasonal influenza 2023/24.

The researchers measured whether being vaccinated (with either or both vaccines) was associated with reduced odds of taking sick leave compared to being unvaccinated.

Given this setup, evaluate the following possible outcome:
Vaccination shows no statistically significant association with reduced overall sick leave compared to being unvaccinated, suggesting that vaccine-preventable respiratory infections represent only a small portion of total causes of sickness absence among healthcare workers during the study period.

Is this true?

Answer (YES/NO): YES